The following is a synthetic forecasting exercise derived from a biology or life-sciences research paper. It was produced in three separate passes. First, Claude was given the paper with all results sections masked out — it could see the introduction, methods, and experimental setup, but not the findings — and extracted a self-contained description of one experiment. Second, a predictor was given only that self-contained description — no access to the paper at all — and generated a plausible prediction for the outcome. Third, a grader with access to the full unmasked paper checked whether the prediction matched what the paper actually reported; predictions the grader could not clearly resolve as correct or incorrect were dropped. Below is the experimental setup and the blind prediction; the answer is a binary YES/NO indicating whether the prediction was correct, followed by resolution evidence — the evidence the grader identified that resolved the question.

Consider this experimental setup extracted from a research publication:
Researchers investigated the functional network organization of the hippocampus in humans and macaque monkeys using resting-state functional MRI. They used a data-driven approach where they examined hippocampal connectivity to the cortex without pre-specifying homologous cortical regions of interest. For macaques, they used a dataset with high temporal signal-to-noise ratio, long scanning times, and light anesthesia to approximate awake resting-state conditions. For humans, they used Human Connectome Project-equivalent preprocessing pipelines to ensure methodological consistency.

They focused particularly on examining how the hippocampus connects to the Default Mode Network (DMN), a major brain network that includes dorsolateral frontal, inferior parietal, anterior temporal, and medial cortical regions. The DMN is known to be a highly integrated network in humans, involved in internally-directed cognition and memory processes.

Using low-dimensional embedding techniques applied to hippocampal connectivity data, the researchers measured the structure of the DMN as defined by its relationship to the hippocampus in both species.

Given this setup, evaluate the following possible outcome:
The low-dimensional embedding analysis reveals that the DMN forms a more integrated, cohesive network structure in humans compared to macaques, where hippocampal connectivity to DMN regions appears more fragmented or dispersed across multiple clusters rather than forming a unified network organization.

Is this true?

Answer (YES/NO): YES